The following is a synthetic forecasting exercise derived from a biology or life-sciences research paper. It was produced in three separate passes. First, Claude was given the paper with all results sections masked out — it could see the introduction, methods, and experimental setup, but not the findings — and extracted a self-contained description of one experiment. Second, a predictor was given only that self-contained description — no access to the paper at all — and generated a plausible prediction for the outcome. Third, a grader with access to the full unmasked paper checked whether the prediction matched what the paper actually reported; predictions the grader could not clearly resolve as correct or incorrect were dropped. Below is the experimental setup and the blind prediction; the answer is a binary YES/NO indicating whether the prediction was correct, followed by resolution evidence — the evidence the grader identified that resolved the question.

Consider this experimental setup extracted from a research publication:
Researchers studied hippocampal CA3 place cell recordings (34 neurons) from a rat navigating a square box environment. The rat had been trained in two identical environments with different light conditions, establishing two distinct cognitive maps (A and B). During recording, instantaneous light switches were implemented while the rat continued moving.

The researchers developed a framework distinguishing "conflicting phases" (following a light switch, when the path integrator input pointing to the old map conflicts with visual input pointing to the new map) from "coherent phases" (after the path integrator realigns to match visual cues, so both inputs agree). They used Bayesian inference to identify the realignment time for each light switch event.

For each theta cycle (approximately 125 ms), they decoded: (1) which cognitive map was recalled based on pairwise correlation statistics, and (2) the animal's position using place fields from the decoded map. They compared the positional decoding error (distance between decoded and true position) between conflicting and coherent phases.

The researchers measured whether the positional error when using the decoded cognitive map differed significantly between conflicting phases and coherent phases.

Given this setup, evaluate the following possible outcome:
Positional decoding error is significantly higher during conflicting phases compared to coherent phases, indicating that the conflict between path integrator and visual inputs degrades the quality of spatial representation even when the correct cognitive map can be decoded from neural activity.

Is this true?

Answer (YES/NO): YES